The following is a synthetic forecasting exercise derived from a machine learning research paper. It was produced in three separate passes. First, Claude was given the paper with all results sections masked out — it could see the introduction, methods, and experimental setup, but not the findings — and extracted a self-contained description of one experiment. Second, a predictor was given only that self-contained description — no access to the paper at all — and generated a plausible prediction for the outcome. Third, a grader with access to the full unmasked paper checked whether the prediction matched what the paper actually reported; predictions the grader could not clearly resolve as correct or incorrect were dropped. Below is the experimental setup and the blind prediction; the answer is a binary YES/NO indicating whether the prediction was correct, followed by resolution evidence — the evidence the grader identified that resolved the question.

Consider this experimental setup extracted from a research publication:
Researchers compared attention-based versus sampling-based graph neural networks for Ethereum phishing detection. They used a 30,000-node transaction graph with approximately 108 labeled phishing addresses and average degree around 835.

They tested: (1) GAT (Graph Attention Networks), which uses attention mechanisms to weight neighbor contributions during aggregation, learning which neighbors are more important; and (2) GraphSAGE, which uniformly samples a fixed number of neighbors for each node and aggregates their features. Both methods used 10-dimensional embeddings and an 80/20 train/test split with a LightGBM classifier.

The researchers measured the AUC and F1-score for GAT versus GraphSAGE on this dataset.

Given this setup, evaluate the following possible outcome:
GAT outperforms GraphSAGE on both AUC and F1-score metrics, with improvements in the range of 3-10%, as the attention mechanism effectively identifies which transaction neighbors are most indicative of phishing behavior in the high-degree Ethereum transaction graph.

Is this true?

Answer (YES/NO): NO